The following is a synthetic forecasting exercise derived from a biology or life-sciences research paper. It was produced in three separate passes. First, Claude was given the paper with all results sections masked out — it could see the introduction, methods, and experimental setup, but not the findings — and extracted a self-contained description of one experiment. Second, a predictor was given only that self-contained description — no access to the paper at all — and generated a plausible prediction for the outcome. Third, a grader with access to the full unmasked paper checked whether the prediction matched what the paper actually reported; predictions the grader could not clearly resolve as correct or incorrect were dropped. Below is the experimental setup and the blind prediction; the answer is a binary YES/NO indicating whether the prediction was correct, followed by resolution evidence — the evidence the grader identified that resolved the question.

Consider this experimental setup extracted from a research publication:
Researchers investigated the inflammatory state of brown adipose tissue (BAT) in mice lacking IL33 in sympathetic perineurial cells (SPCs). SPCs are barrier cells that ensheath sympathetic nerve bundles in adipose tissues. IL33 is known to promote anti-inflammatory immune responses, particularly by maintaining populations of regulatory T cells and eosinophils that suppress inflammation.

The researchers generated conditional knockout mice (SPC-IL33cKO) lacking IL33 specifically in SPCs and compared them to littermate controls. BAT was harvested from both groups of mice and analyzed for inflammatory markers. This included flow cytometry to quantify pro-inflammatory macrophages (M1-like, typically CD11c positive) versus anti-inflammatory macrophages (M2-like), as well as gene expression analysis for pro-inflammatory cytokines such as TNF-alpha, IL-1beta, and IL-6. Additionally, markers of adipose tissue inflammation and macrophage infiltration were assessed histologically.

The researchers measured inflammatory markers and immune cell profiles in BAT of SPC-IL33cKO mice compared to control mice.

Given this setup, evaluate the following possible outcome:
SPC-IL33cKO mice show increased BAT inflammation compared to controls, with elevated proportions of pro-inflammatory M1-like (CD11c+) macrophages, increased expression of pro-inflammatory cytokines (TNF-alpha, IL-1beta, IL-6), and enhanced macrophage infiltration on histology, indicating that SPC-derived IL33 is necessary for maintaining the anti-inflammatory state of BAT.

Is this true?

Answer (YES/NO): NO